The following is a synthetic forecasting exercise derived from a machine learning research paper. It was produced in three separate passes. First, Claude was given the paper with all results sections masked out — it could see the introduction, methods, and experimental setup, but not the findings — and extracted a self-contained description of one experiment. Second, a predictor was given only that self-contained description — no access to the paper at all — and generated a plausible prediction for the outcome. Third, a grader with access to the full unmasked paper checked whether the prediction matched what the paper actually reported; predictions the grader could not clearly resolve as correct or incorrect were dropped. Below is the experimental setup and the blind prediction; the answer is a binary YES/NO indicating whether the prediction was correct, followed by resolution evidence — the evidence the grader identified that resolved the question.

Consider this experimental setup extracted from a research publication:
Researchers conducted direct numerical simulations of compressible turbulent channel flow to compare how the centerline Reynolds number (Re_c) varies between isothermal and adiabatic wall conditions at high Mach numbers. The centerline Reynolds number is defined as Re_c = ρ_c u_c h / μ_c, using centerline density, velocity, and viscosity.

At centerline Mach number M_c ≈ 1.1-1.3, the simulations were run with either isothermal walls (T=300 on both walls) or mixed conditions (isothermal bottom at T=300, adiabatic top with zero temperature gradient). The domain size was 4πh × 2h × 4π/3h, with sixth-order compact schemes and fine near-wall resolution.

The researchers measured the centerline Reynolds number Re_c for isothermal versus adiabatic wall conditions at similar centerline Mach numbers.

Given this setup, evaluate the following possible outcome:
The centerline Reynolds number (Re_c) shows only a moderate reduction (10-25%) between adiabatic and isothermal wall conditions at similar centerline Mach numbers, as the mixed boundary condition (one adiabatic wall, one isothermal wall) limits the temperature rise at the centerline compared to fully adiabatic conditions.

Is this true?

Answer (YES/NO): YES